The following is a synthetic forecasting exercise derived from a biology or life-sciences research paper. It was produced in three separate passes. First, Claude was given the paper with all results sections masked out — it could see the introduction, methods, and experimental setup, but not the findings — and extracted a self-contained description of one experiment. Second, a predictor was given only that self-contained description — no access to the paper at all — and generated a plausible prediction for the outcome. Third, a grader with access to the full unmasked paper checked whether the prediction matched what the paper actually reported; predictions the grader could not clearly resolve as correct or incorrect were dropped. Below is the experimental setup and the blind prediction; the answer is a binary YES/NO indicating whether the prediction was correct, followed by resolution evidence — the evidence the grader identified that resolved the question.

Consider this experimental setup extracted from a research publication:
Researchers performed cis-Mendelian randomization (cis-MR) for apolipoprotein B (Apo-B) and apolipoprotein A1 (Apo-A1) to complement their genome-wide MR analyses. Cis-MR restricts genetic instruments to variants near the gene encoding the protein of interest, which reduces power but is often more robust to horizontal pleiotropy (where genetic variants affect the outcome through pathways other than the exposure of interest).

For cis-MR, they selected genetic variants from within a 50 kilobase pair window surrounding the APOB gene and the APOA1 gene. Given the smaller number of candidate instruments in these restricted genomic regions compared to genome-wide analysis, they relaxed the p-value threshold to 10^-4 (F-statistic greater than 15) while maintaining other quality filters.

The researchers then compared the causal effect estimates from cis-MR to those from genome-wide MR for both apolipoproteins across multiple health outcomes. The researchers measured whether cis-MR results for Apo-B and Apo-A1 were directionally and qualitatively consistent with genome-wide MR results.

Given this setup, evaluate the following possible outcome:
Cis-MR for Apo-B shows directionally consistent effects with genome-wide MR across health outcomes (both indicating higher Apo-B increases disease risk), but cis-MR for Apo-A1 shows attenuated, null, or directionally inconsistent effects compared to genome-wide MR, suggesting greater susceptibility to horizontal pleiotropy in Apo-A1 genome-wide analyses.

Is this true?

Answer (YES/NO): NO